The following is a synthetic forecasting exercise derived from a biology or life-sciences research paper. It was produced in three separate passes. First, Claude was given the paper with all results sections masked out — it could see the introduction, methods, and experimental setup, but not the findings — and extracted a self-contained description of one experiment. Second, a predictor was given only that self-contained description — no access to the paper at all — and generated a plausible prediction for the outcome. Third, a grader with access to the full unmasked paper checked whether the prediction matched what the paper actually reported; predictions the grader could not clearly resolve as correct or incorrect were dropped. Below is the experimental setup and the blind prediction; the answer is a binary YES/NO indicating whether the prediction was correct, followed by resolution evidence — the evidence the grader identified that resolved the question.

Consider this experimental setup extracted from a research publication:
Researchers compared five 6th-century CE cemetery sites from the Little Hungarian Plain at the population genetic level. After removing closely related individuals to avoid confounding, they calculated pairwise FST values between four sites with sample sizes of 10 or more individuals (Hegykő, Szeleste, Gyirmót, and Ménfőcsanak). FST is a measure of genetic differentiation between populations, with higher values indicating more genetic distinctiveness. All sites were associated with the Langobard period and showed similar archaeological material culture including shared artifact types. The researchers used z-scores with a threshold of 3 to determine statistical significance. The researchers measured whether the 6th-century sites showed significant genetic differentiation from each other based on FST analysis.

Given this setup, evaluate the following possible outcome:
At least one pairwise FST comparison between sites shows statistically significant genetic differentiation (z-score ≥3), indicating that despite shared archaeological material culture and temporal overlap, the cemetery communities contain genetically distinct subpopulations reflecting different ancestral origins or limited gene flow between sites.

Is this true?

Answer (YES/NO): NO